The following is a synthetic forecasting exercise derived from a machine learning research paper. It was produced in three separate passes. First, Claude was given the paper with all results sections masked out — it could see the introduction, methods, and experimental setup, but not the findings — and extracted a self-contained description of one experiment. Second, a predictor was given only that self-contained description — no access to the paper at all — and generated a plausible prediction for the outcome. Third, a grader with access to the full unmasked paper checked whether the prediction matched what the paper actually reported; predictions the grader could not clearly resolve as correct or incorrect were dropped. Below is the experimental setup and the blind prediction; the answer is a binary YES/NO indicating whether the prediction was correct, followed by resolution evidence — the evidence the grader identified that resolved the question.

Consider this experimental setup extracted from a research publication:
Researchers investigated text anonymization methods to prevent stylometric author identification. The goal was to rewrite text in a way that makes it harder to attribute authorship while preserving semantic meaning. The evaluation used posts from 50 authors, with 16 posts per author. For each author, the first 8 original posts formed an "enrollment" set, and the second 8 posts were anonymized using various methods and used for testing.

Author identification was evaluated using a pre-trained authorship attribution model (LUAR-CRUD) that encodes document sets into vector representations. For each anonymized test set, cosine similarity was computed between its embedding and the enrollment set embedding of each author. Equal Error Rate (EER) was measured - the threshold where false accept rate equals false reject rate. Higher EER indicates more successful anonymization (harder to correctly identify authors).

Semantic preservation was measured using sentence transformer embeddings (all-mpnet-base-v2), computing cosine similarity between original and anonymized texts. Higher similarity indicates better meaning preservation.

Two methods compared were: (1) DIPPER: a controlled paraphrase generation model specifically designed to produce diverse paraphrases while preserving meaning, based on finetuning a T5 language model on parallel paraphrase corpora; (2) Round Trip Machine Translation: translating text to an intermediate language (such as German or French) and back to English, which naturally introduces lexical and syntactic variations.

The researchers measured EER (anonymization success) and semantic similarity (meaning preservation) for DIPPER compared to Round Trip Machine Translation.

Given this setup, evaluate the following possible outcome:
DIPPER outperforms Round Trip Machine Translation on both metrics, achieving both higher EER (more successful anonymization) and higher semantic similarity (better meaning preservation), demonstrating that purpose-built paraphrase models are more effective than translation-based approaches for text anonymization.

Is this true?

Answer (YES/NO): NO